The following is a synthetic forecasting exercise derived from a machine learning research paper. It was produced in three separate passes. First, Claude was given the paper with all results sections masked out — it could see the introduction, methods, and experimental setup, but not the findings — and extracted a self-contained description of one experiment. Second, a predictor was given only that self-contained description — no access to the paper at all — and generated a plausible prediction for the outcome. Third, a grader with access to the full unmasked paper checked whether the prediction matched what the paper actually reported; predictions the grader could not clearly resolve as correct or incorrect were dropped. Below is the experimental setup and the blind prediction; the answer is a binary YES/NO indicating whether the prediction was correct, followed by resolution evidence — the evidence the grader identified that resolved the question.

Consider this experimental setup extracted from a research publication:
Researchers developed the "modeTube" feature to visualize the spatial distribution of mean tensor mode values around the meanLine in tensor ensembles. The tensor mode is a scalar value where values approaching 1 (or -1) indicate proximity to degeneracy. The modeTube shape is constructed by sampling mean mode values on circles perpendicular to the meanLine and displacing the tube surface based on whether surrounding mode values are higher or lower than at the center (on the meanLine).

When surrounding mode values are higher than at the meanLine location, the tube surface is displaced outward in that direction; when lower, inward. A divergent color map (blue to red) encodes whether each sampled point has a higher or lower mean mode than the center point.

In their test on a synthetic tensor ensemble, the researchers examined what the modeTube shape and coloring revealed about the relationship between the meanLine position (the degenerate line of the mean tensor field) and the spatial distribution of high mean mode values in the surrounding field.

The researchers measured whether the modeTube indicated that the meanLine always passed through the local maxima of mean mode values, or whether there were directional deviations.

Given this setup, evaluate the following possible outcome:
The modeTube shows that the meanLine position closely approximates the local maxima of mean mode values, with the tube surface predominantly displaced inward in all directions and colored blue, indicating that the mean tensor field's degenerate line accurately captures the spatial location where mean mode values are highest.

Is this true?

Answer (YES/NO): NO